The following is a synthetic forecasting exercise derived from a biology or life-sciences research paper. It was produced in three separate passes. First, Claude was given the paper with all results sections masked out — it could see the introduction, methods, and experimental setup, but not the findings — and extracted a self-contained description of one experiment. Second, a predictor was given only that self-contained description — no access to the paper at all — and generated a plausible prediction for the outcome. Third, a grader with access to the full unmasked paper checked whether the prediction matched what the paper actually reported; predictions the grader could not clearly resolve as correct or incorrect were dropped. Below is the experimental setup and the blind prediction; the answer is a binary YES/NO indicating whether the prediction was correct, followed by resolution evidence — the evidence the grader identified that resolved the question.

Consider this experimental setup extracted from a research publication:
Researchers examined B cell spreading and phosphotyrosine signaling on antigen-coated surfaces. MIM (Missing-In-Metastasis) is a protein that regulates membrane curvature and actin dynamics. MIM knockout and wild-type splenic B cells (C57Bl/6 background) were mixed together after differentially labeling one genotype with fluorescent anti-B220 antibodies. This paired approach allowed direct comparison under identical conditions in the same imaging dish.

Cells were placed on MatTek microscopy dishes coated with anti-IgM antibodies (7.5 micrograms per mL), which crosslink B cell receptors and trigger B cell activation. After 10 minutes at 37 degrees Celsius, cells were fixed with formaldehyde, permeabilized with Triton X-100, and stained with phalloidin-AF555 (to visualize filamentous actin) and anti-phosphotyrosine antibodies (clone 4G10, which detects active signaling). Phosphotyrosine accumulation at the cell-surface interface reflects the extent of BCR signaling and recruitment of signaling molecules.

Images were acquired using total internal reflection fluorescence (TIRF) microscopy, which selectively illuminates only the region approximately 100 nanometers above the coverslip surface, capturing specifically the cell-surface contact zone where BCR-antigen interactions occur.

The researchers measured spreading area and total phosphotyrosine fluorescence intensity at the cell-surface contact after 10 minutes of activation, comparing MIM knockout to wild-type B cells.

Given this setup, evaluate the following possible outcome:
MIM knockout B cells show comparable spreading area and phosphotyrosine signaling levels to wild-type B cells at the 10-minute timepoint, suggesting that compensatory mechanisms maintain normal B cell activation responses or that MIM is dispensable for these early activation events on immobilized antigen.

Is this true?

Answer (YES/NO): NO